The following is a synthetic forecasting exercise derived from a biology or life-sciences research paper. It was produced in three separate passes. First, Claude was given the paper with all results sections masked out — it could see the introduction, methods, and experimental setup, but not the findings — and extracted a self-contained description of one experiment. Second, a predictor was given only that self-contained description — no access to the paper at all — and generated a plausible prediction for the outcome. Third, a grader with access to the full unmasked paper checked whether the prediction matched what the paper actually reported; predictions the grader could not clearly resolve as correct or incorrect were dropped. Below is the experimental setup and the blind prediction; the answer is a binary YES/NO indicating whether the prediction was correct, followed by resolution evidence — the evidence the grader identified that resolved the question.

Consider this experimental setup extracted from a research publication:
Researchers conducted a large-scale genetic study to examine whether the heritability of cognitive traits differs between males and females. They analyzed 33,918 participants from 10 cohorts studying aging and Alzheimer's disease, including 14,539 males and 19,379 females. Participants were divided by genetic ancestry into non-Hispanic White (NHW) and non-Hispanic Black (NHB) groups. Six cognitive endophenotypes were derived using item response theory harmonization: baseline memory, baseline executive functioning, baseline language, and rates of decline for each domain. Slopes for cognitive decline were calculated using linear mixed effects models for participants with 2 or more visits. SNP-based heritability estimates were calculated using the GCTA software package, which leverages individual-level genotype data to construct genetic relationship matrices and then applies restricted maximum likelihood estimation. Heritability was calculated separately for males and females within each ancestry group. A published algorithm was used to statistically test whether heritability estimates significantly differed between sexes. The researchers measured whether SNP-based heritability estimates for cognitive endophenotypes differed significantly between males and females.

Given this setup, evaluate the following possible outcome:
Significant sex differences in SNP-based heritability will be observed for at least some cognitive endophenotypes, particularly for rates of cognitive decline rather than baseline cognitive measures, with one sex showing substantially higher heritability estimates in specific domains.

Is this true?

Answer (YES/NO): NO